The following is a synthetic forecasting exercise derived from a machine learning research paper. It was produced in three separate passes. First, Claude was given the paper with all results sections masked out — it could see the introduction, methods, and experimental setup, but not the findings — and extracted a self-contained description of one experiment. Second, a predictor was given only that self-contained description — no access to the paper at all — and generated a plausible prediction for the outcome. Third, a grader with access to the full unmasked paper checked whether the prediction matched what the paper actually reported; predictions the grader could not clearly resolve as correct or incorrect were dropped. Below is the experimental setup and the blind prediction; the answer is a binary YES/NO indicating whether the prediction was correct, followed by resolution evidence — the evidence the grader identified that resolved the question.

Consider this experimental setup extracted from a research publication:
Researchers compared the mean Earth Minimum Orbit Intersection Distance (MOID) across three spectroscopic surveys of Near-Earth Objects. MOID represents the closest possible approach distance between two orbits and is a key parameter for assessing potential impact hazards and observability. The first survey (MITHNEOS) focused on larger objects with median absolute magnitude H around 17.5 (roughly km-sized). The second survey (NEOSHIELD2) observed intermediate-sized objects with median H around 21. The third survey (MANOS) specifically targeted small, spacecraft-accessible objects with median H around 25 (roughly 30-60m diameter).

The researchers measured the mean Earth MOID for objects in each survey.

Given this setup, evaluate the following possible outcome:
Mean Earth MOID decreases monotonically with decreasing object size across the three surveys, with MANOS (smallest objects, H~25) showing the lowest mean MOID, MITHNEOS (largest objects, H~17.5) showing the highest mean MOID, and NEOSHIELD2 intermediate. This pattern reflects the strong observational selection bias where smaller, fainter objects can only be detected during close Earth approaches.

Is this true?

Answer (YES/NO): YES